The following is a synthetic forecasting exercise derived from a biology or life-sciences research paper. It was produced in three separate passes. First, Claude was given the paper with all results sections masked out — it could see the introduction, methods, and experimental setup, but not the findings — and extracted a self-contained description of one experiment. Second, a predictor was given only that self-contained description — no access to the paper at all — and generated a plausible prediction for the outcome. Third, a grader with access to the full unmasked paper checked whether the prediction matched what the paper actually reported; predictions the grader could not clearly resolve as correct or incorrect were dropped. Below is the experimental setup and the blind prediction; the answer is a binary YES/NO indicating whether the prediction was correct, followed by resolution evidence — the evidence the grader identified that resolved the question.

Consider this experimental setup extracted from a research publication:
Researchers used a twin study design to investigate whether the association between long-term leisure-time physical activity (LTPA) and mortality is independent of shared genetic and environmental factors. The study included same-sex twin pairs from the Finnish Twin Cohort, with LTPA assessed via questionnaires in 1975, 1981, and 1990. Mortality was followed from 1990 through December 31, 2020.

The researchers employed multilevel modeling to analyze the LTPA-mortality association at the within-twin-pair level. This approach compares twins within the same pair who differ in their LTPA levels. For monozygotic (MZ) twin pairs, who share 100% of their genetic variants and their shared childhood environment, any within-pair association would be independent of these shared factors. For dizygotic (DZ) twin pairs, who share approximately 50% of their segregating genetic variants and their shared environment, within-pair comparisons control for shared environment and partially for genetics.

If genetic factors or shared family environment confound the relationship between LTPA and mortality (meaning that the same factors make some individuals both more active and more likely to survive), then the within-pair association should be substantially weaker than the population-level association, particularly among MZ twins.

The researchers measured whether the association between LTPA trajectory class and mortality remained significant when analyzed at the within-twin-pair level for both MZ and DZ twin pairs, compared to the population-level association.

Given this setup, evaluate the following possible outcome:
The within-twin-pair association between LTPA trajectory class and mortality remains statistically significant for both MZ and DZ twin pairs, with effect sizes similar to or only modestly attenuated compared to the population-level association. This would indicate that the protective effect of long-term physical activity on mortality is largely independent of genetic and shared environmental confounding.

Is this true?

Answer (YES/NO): NO